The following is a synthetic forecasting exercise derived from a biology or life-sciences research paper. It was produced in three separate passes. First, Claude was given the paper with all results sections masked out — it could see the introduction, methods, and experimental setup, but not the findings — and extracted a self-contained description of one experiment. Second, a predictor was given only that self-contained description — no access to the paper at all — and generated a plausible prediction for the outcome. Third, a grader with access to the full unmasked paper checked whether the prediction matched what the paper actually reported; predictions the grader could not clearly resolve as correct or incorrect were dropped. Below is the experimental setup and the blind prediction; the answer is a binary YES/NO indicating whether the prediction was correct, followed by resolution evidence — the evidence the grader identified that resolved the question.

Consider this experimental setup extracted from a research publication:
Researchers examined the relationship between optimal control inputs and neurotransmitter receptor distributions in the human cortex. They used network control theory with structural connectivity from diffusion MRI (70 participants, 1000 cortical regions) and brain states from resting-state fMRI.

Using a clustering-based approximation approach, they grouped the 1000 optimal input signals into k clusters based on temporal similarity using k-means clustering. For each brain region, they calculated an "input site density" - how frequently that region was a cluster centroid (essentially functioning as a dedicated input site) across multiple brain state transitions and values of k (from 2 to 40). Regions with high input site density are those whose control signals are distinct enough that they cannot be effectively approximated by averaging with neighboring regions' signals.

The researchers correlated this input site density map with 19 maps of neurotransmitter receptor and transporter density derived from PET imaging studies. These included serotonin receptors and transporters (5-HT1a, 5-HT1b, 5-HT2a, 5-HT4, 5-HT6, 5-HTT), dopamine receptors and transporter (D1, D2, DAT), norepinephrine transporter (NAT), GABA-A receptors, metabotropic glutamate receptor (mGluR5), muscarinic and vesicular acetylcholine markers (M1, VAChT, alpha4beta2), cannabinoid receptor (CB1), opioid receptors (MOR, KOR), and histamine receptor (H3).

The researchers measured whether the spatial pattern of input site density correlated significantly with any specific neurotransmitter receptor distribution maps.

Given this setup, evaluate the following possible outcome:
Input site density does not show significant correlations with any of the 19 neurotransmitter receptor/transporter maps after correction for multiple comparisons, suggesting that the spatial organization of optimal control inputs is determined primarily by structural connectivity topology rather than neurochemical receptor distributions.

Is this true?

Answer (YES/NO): NO